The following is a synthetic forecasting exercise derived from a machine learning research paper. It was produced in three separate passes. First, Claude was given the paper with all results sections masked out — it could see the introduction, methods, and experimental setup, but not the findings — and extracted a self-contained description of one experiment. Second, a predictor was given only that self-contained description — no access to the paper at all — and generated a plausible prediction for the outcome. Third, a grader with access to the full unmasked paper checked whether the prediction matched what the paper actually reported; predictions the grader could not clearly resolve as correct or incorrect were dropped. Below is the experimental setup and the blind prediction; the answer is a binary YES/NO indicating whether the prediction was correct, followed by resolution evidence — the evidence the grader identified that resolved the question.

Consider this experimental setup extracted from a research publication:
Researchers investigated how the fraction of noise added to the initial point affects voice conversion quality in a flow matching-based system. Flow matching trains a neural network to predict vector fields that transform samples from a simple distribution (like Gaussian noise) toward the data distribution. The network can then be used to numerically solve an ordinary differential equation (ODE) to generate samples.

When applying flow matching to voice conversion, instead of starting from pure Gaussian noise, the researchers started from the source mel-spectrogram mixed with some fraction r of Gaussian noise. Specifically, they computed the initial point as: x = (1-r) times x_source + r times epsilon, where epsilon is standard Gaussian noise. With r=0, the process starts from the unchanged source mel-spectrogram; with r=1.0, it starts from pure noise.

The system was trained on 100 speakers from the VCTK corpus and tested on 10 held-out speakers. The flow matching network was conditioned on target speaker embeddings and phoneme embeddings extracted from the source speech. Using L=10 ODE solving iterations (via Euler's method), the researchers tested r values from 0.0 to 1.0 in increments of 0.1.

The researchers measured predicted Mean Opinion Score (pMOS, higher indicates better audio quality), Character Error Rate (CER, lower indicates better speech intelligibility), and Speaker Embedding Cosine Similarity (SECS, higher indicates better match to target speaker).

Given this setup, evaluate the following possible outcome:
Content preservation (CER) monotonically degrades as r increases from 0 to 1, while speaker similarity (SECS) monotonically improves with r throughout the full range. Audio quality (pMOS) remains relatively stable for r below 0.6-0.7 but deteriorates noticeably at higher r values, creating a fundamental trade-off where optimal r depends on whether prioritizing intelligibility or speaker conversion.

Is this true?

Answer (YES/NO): NO